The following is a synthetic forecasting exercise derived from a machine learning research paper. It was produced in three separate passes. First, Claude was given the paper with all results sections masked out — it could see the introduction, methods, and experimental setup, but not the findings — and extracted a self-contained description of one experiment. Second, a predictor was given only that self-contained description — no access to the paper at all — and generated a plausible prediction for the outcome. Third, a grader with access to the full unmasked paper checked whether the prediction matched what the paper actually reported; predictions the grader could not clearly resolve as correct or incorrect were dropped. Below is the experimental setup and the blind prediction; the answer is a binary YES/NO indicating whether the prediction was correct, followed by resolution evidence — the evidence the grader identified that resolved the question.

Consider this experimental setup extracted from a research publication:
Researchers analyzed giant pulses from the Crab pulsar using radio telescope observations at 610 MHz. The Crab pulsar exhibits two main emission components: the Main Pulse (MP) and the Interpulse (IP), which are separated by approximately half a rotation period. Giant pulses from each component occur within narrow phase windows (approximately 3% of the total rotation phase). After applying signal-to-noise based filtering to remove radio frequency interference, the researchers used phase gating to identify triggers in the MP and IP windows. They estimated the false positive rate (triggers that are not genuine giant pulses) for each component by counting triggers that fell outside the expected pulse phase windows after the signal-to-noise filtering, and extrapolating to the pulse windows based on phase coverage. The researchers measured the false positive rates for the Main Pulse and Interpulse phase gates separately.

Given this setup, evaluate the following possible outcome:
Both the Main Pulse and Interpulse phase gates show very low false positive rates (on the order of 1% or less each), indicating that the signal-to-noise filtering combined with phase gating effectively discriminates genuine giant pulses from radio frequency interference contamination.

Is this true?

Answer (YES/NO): NO